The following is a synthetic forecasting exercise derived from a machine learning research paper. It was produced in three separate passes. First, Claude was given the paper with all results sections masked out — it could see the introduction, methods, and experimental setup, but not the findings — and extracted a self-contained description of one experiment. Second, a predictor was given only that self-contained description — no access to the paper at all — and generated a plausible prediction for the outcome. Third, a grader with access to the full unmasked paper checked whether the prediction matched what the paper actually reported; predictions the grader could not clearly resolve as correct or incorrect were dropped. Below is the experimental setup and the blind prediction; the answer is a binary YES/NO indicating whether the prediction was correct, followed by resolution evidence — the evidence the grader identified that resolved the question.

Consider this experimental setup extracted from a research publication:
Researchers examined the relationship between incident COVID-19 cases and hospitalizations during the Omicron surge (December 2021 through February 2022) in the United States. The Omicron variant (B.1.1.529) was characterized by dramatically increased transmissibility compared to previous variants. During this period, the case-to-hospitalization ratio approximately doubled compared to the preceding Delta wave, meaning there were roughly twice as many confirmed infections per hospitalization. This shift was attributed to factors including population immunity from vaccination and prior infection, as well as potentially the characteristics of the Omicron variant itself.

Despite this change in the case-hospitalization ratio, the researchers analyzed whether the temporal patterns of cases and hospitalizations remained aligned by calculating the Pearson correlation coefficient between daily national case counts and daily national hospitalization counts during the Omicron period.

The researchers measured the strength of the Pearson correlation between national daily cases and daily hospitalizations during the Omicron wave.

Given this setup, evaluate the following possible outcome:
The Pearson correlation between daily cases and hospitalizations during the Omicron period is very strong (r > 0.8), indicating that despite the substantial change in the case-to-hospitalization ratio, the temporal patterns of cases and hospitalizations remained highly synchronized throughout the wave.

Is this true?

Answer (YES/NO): NO